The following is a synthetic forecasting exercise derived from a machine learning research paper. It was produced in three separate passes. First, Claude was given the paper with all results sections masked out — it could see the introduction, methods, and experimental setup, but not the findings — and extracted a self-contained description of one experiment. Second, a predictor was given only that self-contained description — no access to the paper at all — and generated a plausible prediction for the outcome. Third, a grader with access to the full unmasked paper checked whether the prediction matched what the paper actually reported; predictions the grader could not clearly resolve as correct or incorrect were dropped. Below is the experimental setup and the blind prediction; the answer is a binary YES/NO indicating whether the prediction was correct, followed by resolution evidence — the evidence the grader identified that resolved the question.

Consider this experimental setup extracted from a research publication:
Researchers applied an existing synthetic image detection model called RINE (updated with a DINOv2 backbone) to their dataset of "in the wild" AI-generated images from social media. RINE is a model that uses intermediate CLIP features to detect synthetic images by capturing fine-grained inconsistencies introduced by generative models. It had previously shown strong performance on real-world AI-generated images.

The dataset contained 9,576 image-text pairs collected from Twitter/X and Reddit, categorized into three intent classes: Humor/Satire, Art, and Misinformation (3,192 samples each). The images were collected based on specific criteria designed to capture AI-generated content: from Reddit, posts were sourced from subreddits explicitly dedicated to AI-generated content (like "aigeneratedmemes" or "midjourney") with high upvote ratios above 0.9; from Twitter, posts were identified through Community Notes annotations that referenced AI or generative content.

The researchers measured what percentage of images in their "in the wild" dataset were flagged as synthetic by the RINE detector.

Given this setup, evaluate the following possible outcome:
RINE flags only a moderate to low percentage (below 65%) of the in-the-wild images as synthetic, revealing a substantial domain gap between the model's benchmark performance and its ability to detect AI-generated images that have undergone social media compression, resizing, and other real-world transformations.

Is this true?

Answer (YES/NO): NO